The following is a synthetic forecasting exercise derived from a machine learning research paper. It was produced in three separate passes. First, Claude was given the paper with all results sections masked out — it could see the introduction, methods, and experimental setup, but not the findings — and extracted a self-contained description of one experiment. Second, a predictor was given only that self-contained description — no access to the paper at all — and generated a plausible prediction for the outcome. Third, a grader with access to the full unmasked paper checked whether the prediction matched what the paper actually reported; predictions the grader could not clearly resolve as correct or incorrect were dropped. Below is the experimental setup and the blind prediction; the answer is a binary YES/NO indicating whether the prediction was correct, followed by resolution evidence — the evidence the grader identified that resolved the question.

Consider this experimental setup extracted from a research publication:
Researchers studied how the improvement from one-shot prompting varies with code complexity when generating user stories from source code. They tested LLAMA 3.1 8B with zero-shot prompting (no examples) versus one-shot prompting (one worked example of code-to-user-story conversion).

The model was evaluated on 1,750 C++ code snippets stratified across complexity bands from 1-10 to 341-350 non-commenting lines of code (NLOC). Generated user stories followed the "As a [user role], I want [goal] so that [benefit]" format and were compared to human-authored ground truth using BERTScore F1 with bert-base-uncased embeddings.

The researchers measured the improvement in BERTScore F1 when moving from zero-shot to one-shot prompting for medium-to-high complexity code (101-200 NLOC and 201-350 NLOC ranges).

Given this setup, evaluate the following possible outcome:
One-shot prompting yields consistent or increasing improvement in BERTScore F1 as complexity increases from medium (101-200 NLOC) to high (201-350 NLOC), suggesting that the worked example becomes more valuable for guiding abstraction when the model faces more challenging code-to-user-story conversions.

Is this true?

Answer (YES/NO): YES